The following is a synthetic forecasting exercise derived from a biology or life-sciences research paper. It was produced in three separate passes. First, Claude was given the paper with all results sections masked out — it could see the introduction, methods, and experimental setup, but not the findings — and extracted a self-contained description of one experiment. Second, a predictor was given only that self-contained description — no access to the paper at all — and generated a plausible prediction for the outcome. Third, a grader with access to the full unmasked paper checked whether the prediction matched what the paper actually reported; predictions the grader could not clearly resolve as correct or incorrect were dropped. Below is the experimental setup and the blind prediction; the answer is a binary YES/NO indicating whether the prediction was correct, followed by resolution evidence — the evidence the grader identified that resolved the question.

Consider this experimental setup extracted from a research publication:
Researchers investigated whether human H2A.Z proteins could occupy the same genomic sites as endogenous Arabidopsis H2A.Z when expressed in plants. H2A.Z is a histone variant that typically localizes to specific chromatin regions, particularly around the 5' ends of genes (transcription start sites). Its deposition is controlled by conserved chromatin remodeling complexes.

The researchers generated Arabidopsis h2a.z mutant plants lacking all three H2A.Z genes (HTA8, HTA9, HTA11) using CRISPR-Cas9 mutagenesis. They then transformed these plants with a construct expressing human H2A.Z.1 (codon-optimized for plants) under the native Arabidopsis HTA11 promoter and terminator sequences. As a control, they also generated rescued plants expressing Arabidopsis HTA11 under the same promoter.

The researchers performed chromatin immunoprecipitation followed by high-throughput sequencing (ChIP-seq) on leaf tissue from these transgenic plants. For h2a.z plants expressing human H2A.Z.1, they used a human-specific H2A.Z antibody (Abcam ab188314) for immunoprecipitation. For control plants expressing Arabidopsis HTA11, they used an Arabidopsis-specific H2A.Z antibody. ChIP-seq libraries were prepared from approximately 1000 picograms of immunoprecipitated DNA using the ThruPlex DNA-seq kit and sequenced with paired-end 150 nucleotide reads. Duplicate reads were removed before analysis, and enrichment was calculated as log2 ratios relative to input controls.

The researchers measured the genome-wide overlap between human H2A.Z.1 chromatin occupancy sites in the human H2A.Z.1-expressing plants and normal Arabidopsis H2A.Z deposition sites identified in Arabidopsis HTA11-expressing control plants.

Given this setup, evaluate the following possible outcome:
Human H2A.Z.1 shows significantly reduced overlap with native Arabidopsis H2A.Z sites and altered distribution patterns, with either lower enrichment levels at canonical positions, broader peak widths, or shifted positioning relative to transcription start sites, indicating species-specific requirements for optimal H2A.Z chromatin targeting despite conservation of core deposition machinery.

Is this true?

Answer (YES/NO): NO